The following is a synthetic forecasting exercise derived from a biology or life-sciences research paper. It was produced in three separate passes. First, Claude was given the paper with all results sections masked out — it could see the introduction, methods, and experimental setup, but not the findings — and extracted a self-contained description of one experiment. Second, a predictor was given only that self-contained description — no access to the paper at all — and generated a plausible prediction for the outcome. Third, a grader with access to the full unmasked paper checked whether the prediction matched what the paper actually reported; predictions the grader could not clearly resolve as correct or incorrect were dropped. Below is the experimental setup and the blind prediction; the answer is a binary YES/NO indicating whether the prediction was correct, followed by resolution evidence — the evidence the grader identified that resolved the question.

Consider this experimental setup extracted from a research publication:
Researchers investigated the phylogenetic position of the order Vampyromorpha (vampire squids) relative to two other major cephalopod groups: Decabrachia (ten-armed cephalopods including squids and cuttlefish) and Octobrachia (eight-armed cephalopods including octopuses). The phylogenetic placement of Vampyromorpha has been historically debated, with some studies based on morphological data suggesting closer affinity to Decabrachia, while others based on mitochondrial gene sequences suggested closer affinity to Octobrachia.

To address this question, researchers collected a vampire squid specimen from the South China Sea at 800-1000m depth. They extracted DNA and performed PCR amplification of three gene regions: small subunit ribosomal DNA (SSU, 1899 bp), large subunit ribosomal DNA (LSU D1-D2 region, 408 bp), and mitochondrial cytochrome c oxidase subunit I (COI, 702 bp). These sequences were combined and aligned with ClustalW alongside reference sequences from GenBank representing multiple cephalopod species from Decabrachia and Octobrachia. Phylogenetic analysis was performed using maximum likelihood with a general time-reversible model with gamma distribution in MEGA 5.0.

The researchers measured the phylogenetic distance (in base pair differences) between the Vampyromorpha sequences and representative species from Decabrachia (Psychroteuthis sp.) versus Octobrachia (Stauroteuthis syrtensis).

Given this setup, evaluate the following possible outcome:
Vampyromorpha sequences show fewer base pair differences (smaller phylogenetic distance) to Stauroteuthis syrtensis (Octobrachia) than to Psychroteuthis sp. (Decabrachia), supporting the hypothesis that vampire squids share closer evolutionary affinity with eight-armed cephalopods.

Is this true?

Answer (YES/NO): NO